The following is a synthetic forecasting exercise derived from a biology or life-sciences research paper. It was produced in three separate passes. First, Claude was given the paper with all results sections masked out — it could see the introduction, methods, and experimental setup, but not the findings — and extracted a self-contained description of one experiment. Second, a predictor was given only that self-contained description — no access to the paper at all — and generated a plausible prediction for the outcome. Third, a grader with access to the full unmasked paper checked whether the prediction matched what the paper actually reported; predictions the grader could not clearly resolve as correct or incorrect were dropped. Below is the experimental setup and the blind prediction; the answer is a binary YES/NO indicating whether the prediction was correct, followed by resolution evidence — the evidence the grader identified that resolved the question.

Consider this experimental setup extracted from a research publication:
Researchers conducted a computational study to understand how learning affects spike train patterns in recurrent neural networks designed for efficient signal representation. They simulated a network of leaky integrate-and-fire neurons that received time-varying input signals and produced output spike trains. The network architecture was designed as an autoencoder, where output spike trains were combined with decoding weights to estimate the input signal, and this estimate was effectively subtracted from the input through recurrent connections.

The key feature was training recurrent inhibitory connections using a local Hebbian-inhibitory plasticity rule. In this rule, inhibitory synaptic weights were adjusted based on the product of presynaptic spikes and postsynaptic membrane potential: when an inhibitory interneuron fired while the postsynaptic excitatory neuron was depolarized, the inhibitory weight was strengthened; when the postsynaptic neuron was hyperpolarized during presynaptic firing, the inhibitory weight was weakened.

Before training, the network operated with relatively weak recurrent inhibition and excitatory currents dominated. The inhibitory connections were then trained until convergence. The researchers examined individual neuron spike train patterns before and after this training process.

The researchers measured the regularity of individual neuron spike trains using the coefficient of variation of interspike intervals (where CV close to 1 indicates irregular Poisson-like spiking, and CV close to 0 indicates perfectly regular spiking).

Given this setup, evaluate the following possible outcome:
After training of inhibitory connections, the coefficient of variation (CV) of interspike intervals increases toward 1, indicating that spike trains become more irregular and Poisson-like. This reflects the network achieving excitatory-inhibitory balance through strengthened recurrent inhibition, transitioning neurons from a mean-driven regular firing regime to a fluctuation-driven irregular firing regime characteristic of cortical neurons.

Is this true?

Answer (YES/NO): YES